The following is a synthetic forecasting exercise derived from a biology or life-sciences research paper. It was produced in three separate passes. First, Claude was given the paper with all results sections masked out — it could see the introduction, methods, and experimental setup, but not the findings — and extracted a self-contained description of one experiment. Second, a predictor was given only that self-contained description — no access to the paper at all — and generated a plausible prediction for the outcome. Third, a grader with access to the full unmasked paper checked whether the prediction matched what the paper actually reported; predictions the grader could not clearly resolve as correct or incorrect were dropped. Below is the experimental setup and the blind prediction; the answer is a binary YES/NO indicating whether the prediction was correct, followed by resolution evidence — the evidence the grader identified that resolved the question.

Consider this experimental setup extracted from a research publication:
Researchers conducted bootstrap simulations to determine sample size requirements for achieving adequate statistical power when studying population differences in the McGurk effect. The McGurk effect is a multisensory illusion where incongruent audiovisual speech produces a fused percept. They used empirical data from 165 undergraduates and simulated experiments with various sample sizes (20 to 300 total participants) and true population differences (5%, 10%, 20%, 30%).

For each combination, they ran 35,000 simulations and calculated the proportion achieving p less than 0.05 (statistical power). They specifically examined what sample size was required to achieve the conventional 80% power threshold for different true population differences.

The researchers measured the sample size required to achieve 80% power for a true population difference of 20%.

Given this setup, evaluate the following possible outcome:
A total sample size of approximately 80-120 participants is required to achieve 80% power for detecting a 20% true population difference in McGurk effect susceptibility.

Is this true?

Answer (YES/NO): YES